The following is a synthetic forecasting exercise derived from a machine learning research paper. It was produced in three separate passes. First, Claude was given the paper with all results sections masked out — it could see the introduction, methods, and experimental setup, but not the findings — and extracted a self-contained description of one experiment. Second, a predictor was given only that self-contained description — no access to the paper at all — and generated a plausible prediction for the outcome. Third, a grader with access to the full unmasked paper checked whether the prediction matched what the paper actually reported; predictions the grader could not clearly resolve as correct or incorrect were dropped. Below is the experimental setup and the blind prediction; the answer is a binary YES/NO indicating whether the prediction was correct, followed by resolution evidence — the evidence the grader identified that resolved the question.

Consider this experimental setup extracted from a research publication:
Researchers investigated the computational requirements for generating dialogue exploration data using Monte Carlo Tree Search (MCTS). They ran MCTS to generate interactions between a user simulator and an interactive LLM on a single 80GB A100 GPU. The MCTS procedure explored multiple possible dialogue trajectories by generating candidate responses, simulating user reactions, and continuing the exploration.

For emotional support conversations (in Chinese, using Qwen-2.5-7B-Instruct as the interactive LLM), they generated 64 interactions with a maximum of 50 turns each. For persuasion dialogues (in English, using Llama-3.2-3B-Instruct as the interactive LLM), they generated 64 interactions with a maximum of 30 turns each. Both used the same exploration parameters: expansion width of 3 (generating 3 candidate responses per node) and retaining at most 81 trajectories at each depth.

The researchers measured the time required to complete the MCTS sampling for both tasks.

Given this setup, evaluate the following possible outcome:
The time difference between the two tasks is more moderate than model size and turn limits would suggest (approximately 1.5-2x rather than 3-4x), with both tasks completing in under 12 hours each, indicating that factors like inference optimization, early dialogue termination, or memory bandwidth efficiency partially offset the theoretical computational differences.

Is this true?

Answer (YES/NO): NO